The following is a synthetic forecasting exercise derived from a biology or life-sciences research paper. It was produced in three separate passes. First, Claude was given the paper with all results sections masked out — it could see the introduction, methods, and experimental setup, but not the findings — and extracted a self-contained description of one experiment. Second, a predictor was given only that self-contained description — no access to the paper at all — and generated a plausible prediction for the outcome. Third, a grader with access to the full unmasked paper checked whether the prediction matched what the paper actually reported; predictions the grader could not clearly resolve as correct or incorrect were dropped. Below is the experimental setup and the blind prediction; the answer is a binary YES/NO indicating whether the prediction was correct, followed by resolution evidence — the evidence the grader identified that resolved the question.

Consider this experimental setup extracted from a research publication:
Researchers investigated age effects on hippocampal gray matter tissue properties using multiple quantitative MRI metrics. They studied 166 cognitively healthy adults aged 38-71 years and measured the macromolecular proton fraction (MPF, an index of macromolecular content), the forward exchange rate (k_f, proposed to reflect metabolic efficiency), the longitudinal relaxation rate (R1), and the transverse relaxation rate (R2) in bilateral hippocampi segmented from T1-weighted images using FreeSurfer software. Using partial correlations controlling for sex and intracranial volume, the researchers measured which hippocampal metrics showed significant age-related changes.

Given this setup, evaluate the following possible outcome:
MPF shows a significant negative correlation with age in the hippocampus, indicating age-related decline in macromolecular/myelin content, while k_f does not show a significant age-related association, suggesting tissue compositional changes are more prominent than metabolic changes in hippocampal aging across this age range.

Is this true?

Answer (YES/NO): NO